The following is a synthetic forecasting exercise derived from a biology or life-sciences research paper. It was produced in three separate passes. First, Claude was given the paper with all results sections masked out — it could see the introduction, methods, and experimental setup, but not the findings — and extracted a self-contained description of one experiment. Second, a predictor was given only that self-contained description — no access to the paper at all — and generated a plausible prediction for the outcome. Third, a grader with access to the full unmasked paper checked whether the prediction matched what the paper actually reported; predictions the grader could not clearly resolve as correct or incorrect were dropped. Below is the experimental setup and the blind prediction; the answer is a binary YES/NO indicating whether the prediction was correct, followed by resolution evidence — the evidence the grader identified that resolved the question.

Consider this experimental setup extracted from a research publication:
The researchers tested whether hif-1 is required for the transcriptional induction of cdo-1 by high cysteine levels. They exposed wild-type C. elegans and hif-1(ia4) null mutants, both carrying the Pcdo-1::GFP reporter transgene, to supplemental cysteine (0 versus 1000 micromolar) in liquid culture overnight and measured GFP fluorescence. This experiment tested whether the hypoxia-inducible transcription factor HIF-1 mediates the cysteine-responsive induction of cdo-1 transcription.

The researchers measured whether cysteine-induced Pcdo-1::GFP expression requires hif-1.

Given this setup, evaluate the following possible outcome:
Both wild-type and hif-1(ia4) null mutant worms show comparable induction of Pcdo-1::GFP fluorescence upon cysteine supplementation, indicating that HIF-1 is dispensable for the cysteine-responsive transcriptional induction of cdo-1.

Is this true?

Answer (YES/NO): NO